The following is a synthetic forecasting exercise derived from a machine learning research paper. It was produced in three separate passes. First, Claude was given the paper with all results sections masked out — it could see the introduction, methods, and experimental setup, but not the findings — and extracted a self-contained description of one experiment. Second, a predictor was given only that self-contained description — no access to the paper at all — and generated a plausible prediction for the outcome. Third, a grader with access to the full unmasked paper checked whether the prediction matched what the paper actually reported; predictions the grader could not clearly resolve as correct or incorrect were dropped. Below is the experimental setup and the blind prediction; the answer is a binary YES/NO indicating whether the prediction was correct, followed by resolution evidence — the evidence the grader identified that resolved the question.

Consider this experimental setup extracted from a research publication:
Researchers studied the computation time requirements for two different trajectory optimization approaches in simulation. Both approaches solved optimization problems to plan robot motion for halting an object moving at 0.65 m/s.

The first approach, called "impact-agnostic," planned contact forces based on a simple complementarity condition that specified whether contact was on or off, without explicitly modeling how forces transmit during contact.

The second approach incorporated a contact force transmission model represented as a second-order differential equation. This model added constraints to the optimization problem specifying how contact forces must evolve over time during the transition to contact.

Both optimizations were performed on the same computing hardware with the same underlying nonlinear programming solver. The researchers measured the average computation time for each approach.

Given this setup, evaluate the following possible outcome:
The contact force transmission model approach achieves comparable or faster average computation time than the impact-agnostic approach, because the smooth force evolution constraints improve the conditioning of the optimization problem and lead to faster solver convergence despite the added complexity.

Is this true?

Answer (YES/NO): NO